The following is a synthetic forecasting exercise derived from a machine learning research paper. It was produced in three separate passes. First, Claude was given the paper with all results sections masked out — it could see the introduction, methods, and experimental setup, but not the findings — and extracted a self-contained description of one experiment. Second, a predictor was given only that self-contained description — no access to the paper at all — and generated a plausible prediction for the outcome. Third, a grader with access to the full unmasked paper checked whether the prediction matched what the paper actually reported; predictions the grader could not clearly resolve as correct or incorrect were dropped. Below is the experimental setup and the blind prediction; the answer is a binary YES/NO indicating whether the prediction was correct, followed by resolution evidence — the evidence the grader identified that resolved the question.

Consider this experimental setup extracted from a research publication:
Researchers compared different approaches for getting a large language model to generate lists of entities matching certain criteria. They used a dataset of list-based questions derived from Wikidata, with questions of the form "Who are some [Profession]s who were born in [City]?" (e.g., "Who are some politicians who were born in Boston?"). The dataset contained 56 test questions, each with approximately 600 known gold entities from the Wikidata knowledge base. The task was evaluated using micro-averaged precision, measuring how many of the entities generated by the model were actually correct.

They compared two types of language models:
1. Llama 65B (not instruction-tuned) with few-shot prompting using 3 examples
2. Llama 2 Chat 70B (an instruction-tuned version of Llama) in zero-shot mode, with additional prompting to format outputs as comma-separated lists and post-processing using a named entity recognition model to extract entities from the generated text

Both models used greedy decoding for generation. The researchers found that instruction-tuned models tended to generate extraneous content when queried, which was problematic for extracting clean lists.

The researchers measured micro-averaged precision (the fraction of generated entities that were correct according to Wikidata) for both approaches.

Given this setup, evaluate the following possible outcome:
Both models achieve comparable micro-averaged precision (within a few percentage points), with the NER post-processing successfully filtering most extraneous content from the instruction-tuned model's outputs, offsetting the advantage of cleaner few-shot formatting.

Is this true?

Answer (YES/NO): NO